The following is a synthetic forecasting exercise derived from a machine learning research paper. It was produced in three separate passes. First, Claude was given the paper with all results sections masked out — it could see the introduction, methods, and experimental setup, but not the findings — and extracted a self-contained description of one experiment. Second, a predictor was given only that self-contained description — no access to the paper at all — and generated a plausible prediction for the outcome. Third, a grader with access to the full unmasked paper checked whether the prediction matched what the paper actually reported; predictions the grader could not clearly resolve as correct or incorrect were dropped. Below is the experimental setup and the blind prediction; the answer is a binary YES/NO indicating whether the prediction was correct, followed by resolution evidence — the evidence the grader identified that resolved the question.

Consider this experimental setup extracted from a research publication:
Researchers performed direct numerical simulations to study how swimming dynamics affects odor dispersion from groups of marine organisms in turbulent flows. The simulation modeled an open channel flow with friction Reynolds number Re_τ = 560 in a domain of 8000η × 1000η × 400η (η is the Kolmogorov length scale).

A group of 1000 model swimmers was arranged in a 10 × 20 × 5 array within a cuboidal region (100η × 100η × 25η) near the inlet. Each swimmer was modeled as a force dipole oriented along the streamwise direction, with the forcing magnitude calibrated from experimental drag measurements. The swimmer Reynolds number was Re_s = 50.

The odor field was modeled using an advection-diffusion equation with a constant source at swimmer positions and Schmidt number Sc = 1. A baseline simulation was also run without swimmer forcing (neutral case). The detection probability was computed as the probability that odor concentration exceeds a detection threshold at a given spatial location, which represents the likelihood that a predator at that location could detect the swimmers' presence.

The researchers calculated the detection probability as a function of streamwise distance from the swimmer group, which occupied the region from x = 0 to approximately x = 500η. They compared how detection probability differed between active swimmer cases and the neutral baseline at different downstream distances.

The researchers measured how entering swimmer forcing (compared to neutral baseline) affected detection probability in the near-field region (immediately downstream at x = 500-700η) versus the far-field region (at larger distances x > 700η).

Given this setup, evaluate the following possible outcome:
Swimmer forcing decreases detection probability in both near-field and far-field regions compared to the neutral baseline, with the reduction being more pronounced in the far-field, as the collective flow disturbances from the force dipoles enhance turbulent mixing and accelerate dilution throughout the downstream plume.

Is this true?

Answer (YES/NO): NO